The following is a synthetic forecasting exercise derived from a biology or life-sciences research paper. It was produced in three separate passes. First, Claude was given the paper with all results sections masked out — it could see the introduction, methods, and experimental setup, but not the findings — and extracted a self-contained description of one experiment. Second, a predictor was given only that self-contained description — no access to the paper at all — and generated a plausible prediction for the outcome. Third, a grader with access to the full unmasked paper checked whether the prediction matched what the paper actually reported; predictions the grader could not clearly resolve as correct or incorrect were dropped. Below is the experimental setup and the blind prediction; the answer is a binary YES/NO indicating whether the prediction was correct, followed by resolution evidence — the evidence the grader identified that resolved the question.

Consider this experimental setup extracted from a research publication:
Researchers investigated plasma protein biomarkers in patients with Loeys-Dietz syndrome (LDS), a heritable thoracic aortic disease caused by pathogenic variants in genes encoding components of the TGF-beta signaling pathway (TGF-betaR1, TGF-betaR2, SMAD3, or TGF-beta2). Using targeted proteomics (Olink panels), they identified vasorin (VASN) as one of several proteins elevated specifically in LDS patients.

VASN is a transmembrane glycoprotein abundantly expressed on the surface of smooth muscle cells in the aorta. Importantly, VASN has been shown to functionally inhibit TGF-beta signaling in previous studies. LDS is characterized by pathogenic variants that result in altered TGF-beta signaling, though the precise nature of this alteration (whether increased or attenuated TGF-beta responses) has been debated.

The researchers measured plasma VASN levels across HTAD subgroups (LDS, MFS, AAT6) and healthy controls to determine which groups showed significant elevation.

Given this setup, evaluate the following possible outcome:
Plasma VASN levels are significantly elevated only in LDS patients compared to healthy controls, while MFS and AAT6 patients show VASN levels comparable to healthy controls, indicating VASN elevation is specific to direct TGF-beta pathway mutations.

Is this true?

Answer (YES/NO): YES